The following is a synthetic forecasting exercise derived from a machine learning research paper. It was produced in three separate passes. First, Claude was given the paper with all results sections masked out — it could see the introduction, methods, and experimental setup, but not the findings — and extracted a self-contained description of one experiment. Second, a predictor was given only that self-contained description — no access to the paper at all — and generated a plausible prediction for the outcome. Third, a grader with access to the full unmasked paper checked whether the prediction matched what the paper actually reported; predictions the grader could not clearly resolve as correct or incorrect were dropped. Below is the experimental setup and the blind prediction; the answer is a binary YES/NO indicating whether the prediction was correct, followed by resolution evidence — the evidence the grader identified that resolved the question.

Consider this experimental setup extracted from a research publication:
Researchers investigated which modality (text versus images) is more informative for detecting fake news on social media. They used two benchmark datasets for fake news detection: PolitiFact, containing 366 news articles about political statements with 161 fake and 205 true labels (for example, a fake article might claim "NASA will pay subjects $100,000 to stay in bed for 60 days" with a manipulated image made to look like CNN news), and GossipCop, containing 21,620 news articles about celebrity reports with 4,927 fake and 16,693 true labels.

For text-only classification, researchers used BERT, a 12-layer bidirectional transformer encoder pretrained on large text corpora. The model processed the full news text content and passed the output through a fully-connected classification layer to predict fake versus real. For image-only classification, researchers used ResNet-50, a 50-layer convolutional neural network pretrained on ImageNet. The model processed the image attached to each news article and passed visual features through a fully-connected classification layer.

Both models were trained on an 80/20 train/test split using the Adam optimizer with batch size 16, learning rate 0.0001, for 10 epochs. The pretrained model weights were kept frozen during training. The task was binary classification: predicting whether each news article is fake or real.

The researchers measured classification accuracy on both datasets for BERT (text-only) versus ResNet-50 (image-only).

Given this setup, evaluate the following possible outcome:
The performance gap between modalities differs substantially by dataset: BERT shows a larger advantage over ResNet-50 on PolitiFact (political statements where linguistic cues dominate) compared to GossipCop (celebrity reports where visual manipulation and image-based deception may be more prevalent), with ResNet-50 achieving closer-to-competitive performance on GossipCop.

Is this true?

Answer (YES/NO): NO